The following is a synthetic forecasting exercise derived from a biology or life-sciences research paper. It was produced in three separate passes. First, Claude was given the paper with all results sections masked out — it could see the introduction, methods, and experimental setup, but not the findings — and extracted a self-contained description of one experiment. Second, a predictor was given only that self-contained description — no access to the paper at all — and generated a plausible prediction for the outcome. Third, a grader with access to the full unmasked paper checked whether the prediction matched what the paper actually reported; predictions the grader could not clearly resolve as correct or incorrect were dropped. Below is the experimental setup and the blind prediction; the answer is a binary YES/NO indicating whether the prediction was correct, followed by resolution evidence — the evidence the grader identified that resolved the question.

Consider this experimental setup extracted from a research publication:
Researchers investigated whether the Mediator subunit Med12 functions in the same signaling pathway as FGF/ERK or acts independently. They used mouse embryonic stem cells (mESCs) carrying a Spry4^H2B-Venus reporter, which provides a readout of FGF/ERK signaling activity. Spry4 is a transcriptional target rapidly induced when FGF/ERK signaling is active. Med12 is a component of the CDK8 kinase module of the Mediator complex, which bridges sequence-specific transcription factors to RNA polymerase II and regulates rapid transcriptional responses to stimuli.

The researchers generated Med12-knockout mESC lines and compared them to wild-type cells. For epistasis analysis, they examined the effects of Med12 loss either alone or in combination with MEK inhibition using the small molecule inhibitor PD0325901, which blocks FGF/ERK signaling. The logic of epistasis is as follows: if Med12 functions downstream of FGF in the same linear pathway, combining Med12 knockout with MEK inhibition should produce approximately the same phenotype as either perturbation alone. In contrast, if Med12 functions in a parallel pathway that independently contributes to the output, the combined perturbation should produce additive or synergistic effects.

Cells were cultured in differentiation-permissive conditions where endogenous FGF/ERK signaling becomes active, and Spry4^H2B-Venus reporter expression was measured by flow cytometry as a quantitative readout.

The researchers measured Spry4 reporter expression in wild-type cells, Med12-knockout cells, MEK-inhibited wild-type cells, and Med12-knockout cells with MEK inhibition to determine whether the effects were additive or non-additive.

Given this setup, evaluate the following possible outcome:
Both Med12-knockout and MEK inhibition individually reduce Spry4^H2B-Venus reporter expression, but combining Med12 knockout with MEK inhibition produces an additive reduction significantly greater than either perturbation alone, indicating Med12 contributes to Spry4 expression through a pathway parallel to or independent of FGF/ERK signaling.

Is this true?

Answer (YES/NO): YES